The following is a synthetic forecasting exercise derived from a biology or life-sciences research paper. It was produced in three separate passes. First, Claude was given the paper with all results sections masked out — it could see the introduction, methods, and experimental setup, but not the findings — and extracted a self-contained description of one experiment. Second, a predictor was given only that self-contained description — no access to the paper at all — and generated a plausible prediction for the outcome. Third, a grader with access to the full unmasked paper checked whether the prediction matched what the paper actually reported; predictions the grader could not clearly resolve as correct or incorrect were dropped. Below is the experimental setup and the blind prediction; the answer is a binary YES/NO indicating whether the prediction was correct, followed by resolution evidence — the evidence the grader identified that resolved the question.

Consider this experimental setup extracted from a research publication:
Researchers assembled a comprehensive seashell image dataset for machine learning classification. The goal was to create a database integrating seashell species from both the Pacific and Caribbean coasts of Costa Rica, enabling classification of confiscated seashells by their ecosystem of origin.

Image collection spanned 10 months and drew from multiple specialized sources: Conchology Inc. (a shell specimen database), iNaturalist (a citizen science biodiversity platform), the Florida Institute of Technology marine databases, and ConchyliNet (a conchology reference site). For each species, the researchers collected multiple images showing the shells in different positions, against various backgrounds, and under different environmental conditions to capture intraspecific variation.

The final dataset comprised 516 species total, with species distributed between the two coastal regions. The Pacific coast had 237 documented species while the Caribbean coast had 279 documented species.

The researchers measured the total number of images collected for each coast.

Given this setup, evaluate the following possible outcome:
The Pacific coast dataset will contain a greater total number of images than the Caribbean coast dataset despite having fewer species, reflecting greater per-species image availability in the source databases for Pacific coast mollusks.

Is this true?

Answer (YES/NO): NO